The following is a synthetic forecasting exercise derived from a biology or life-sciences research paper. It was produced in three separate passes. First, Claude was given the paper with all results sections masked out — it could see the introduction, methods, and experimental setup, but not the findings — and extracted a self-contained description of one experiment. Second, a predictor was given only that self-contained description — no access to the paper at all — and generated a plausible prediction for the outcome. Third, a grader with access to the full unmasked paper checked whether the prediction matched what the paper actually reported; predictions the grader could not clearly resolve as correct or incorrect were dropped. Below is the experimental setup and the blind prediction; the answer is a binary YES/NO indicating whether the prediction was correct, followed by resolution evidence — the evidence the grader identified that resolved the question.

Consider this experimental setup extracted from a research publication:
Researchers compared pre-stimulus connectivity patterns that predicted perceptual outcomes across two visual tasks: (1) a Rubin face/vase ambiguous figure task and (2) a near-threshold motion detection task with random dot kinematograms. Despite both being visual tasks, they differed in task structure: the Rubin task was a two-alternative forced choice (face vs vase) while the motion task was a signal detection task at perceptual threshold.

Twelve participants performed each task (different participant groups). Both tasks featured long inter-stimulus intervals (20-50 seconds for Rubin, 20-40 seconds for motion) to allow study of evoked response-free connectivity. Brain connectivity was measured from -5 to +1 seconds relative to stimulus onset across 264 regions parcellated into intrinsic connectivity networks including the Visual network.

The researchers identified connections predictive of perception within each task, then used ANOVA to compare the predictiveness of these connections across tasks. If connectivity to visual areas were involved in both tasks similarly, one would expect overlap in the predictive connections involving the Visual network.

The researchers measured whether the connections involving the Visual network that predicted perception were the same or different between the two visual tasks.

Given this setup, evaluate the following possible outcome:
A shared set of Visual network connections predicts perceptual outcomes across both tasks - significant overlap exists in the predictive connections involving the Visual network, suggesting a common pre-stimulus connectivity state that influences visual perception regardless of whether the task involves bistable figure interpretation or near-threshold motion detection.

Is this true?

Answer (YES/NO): NO